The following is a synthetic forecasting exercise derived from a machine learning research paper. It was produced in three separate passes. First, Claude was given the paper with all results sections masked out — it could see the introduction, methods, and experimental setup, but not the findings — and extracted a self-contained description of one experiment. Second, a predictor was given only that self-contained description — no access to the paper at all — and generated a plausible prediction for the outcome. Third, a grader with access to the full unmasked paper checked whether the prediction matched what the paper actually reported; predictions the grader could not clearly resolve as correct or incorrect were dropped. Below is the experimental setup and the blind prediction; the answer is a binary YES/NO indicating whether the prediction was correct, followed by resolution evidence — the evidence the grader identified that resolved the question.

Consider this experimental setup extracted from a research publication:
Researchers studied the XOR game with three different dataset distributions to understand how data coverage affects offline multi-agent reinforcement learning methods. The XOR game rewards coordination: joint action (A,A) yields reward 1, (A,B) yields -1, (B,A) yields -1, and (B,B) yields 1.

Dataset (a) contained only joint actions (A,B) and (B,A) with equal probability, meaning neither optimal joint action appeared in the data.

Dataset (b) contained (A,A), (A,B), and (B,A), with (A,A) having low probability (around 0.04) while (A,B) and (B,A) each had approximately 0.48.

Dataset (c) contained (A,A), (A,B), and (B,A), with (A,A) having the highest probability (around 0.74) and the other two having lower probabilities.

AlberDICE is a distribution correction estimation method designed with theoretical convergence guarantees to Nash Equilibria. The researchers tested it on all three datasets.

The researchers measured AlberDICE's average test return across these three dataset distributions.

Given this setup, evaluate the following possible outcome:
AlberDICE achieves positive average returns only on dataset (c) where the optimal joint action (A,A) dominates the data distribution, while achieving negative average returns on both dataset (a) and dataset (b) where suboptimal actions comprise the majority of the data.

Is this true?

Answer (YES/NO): NO